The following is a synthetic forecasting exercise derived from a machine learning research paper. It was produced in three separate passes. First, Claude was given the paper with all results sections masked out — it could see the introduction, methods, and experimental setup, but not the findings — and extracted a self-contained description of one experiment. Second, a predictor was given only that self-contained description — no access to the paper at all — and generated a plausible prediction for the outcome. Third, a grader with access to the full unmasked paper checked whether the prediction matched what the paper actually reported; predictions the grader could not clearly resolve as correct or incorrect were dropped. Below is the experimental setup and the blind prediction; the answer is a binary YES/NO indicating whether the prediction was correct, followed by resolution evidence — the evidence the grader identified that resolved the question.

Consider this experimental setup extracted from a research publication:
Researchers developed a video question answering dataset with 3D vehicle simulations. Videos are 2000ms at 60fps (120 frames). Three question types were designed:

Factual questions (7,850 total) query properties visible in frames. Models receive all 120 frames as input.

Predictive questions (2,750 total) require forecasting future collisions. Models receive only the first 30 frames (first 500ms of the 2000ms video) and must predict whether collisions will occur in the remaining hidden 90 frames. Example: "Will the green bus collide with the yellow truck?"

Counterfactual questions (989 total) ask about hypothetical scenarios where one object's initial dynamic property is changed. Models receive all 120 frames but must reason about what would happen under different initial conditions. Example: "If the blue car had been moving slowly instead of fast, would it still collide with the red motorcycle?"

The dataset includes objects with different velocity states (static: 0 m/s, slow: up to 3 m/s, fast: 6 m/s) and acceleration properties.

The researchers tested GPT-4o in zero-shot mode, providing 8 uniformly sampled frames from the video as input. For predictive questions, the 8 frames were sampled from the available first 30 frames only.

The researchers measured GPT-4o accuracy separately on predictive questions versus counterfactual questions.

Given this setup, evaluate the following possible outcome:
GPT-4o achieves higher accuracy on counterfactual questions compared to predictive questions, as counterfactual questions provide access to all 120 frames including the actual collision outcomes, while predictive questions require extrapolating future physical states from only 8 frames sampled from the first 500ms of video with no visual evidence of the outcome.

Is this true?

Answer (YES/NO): NO